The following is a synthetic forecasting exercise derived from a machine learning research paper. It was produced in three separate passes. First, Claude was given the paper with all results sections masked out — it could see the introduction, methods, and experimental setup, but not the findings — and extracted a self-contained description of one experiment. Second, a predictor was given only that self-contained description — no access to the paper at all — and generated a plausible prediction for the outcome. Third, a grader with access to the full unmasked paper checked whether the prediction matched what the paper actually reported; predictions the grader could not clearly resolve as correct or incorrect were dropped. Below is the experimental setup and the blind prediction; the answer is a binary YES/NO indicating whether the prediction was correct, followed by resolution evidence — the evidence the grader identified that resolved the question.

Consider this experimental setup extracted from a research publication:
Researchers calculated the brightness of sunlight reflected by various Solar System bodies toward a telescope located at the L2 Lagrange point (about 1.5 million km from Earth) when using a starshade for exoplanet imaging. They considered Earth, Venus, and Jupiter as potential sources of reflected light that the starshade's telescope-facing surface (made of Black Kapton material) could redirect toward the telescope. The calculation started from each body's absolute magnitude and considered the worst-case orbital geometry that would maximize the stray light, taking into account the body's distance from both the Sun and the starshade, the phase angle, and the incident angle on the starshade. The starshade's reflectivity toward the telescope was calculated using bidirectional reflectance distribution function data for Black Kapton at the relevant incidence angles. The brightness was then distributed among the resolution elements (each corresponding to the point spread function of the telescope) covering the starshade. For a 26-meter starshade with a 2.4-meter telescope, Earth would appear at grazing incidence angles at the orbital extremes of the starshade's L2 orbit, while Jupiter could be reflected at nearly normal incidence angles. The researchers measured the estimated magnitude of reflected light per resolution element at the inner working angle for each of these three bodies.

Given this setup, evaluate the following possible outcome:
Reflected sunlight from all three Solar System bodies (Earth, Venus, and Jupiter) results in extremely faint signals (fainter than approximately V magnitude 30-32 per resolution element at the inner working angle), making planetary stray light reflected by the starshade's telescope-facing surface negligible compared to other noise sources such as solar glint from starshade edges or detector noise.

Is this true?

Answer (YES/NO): YES